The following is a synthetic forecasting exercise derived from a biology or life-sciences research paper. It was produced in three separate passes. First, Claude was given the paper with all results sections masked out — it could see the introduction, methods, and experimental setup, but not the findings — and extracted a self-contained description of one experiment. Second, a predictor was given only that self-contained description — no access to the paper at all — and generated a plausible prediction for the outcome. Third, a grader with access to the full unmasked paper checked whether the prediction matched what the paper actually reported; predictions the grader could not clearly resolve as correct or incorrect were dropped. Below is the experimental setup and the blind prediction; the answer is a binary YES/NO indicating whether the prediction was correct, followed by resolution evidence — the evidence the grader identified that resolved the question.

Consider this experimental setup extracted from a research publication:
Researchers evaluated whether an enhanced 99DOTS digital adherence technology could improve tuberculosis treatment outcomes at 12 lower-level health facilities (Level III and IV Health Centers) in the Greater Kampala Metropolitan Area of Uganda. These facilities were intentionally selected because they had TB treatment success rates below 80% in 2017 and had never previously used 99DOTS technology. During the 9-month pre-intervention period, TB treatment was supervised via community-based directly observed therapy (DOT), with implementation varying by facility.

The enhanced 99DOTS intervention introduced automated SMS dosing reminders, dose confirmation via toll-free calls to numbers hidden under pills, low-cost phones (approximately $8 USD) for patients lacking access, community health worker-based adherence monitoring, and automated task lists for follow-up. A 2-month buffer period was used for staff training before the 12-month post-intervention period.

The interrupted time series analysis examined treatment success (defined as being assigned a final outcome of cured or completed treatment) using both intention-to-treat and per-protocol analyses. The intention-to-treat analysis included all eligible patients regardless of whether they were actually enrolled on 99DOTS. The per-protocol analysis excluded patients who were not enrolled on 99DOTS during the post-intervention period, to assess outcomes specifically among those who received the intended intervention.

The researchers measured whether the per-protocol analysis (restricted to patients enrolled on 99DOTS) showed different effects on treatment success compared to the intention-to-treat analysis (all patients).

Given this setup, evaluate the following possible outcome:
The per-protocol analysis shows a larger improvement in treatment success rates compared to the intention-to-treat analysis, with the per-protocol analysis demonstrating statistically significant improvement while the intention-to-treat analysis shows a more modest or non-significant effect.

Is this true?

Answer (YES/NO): NO